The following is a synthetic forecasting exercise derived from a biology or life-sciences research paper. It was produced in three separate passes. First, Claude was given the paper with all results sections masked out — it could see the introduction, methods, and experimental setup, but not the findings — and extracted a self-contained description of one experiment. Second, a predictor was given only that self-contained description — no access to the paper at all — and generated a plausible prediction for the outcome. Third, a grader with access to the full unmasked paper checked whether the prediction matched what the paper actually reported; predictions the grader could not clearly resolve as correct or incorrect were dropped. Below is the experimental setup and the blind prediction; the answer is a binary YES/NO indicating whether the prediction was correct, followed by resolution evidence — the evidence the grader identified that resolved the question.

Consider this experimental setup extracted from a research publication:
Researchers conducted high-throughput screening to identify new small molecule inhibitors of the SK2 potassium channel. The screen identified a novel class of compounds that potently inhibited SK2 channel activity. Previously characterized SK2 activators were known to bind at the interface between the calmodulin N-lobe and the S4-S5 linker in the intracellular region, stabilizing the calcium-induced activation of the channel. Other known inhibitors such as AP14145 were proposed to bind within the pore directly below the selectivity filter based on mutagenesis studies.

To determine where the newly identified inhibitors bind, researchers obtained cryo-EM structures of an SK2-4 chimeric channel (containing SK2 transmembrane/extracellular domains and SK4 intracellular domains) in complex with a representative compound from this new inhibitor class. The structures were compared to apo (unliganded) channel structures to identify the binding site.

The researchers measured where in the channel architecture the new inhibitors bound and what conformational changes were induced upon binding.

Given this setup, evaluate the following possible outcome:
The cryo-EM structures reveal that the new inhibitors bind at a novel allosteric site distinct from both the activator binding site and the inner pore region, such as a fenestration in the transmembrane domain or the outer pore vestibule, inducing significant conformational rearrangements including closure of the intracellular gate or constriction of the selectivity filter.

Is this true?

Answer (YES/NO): YES